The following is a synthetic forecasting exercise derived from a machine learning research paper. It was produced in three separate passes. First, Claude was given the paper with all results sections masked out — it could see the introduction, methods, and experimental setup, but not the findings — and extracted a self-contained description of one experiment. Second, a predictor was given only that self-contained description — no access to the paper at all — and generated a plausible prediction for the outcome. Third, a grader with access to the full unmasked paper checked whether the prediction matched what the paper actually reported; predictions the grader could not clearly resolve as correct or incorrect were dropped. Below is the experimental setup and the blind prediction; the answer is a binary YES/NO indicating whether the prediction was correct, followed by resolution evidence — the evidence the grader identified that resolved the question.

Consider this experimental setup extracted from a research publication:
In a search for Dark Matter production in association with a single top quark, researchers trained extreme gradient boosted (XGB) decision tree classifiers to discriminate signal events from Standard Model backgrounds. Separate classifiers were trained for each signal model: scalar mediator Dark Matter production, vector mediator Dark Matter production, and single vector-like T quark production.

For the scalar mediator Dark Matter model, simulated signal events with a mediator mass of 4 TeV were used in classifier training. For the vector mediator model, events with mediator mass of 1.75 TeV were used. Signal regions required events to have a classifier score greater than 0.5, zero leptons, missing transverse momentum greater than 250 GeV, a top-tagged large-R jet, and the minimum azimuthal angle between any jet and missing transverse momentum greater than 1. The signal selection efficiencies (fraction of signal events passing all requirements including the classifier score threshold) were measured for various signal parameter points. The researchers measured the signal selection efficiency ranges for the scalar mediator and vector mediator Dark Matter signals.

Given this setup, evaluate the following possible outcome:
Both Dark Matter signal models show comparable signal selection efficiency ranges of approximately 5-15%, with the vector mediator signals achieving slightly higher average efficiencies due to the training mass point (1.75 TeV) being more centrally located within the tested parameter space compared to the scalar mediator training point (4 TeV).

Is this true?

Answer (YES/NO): NO